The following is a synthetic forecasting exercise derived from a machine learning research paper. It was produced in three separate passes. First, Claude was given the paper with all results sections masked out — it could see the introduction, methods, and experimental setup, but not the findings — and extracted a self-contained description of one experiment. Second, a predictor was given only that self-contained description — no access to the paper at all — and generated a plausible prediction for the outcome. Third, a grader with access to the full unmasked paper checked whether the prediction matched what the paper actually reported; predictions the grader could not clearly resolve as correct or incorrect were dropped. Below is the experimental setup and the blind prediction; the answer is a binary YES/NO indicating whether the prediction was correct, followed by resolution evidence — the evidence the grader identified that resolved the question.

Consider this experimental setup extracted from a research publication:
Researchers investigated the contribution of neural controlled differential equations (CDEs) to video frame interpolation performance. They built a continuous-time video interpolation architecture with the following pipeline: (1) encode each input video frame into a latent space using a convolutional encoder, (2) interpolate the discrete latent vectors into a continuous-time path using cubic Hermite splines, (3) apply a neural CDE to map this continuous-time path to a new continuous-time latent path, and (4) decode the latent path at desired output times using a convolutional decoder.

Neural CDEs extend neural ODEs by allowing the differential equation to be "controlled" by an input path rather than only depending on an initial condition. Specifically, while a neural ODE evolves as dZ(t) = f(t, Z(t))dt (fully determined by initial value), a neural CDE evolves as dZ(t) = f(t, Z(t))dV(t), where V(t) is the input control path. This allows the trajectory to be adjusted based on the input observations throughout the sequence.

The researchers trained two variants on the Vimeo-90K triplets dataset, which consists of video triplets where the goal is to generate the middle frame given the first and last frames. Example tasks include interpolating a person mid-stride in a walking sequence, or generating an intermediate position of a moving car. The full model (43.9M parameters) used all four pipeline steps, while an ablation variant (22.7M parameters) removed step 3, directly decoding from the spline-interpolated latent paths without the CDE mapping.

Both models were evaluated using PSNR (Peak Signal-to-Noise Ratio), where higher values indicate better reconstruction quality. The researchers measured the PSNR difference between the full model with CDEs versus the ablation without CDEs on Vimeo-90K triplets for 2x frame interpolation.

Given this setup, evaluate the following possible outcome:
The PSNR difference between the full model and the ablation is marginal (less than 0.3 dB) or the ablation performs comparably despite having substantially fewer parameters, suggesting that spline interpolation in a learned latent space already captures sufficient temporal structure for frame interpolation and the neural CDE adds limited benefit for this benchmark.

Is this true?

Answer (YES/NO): NO